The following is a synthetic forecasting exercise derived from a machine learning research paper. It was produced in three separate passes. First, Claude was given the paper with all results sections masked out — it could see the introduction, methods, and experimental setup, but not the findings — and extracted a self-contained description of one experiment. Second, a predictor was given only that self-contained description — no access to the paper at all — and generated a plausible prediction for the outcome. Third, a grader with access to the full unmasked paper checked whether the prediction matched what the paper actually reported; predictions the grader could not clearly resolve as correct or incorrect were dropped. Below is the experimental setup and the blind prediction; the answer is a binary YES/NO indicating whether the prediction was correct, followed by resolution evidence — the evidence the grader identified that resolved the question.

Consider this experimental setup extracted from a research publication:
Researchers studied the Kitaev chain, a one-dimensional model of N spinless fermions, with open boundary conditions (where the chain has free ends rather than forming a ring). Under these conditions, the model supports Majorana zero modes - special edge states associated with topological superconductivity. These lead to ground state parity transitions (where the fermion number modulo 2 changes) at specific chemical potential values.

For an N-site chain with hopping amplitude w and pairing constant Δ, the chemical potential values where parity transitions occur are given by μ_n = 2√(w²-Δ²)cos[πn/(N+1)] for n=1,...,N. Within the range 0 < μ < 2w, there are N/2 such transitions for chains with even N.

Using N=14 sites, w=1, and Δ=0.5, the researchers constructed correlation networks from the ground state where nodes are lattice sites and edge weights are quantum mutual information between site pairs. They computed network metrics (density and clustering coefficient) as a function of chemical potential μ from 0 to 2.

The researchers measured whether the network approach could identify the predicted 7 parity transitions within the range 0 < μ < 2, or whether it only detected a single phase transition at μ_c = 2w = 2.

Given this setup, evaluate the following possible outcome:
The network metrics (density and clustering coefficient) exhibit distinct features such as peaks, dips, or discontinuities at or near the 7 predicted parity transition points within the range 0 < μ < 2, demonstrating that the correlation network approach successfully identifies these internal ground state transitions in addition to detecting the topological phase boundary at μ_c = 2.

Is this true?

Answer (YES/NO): YES